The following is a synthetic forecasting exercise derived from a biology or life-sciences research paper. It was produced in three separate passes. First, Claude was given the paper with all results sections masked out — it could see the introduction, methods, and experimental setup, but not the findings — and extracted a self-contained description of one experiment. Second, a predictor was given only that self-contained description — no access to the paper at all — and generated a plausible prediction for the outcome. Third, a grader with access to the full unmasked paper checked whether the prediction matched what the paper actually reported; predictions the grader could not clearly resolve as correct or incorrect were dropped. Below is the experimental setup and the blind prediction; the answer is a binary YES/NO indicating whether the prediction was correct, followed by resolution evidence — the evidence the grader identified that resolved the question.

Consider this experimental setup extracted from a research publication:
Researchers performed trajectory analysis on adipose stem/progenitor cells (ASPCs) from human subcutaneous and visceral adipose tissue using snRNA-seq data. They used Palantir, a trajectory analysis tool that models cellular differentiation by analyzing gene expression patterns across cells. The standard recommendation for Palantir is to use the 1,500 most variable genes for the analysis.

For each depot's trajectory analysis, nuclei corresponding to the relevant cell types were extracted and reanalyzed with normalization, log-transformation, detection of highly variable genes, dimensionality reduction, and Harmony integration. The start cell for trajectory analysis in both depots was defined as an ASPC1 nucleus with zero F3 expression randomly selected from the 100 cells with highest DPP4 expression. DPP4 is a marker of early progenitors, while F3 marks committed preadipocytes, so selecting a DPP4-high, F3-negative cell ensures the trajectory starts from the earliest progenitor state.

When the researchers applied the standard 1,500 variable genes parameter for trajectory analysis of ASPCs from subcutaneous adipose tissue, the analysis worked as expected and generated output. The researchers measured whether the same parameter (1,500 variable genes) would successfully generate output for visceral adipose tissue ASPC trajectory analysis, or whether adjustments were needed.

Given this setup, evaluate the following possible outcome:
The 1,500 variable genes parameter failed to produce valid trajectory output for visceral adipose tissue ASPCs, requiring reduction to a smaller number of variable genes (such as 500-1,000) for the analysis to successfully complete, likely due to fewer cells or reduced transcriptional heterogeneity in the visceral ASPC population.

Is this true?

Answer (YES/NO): NO